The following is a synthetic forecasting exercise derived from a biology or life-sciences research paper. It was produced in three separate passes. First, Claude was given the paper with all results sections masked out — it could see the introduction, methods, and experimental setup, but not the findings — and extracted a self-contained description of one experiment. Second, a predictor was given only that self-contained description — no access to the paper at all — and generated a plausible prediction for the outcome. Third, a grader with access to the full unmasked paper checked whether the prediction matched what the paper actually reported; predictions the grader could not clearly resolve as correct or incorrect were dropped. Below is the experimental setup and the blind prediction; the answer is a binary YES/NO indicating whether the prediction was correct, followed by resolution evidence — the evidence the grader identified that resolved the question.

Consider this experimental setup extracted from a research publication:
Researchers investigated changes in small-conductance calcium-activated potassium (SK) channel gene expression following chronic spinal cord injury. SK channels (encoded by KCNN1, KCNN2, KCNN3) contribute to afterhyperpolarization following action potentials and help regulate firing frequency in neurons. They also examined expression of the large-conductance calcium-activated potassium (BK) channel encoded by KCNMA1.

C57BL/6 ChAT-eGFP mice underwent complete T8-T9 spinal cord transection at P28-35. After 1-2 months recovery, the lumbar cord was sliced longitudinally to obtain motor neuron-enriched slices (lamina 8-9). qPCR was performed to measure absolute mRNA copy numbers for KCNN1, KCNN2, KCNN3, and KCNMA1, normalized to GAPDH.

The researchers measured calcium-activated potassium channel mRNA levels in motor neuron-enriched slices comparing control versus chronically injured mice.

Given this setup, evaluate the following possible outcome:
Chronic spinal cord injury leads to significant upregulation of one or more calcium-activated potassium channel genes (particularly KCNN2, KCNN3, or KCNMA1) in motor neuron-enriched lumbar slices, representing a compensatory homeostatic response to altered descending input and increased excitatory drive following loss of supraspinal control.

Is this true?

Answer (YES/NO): YES